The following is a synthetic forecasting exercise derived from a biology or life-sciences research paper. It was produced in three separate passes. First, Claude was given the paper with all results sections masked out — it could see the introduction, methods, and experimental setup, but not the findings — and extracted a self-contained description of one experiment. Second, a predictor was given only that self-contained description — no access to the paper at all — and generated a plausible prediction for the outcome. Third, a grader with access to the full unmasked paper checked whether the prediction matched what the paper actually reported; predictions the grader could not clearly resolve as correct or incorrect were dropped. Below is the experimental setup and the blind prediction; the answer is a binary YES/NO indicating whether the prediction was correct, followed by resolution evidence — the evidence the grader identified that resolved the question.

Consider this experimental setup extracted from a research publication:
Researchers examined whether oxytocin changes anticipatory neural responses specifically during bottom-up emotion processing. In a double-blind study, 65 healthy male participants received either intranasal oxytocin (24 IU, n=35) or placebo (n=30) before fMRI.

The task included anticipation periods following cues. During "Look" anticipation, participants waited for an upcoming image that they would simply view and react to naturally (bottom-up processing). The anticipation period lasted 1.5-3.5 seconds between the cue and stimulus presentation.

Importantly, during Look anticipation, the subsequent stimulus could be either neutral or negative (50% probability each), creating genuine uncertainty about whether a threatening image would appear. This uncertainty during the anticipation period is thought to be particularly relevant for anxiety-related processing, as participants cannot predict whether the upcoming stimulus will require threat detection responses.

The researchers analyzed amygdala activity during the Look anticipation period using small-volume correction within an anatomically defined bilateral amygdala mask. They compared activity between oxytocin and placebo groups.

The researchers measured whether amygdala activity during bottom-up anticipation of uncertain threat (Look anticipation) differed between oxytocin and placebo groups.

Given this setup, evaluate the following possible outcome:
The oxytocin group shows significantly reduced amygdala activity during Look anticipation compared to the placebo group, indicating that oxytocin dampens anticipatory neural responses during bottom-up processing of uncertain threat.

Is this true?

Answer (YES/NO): NO